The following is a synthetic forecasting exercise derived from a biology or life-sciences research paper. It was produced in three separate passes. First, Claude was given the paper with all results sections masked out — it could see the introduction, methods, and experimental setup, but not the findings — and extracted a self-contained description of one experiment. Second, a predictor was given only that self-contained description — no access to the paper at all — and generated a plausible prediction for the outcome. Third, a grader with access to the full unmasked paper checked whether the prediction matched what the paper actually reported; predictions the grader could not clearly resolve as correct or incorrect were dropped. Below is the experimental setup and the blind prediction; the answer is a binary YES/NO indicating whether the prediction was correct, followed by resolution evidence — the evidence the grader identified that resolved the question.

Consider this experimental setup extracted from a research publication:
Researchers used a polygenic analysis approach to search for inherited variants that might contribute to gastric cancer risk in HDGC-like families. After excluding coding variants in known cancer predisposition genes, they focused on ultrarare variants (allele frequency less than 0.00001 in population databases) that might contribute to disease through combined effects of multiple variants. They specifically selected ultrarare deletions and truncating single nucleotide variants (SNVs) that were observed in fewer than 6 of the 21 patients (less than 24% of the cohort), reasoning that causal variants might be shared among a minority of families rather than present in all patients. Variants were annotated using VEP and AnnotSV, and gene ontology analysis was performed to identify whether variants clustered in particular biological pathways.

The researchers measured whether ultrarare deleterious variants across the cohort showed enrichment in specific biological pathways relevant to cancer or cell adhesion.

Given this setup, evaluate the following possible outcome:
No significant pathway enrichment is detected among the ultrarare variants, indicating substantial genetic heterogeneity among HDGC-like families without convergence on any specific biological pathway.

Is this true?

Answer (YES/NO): NO